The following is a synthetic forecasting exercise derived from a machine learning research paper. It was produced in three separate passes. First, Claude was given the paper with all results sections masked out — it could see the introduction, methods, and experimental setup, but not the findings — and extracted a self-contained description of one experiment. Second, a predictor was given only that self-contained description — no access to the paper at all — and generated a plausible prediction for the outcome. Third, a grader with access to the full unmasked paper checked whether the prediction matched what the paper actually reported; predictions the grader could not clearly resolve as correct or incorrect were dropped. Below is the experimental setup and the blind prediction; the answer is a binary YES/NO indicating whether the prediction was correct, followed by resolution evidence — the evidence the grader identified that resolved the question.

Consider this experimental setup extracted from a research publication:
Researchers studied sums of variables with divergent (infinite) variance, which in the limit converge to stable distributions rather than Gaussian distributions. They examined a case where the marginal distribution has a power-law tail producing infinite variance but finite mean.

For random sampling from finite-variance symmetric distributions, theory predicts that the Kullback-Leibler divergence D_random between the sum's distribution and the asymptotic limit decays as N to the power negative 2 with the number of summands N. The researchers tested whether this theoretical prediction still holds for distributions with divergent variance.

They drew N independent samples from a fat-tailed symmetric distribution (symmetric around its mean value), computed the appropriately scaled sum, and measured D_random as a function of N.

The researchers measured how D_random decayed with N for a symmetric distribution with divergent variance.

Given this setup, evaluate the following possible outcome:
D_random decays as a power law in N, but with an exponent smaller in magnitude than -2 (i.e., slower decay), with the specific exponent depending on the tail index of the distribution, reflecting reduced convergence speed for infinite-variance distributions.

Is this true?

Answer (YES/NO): YES